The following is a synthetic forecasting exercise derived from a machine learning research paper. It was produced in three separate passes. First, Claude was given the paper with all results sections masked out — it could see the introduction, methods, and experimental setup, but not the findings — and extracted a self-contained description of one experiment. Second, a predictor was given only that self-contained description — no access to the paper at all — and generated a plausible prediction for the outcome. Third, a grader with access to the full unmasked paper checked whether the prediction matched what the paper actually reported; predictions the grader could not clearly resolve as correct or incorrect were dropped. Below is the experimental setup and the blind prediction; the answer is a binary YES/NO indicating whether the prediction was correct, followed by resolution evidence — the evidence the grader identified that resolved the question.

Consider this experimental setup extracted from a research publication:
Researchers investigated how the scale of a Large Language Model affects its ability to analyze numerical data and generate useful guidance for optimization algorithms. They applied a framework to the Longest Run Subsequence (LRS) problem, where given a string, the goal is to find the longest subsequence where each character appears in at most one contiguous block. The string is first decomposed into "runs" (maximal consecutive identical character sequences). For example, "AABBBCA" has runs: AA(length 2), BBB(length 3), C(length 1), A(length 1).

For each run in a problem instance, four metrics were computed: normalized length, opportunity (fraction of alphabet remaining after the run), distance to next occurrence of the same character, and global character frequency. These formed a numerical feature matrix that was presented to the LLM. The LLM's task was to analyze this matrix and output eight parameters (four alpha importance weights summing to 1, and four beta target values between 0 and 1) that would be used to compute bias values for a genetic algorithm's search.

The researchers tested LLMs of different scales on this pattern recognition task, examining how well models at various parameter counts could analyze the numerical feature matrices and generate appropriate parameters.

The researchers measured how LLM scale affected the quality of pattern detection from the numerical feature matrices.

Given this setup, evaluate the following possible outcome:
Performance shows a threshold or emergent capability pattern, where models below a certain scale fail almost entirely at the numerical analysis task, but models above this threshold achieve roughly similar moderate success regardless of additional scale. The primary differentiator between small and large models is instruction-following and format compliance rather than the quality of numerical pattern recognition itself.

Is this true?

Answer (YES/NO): NO